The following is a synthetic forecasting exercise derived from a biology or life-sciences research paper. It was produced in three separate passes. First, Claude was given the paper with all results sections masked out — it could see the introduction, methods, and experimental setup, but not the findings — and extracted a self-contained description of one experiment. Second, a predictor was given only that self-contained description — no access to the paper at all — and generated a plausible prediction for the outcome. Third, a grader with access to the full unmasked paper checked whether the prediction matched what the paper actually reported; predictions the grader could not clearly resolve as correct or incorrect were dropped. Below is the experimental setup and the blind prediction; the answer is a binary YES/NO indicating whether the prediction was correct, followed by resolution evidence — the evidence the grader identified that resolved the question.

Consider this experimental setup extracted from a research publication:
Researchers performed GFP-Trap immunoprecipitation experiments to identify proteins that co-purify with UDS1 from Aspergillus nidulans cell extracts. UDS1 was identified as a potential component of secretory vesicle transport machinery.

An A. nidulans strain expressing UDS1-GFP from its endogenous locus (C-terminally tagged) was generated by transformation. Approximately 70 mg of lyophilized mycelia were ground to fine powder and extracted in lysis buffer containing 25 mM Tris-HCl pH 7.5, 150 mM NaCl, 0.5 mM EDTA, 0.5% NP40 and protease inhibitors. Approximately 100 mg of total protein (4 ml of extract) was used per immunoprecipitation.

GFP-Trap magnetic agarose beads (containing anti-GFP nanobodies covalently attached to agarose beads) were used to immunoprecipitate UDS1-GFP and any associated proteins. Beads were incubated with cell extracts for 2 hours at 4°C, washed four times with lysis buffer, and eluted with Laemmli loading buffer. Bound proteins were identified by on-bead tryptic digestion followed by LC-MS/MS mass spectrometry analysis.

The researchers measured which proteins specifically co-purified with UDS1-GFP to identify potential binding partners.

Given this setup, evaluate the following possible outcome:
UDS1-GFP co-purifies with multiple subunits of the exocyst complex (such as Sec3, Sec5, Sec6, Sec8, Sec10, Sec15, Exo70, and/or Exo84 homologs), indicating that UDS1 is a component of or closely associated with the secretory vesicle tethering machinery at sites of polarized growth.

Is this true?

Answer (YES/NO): NO